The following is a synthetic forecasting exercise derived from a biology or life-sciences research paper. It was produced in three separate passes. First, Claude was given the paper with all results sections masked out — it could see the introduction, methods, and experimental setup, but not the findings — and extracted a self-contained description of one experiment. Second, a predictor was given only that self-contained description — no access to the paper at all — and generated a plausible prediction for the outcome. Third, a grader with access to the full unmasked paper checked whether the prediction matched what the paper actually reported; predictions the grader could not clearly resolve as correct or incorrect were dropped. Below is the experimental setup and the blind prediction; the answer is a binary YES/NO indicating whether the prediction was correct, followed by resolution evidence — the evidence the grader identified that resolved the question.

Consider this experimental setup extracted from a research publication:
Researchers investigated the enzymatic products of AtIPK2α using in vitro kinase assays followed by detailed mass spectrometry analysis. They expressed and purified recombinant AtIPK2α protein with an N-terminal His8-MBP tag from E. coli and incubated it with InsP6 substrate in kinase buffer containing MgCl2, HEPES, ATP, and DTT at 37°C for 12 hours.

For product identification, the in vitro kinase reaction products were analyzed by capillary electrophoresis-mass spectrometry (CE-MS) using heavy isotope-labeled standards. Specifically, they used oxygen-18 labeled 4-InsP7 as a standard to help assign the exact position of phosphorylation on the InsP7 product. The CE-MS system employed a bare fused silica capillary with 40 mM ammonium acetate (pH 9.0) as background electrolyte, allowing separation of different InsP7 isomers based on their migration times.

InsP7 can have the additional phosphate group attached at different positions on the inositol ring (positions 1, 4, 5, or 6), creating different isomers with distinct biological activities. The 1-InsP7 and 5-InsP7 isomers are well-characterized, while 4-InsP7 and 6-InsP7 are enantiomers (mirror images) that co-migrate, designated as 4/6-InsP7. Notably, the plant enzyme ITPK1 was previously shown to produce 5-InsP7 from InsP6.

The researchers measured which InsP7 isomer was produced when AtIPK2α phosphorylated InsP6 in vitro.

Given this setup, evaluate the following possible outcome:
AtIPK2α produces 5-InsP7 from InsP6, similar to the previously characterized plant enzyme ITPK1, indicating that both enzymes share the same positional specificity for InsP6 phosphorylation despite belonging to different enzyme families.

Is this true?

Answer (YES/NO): NO